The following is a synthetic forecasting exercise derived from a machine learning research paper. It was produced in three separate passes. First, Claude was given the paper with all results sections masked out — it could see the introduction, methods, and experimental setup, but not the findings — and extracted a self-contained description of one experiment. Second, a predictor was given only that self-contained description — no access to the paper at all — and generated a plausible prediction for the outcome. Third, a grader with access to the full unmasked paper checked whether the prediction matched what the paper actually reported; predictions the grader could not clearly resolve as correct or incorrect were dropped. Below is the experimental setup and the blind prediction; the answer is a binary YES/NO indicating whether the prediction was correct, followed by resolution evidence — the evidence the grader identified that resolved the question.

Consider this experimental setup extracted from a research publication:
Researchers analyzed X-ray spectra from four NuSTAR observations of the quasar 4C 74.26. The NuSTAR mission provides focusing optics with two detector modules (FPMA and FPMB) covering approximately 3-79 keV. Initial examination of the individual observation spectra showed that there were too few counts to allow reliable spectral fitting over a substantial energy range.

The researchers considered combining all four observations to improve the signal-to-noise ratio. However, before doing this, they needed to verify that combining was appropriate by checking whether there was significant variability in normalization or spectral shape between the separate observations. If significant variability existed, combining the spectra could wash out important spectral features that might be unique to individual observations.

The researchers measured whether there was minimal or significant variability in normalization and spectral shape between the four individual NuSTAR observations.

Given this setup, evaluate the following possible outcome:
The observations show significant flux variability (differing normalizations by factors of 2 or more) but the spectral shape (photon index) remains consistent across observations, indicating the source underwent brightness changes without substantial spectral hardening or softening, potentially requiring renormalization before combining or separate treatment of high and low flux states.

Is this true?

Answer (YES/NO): NO